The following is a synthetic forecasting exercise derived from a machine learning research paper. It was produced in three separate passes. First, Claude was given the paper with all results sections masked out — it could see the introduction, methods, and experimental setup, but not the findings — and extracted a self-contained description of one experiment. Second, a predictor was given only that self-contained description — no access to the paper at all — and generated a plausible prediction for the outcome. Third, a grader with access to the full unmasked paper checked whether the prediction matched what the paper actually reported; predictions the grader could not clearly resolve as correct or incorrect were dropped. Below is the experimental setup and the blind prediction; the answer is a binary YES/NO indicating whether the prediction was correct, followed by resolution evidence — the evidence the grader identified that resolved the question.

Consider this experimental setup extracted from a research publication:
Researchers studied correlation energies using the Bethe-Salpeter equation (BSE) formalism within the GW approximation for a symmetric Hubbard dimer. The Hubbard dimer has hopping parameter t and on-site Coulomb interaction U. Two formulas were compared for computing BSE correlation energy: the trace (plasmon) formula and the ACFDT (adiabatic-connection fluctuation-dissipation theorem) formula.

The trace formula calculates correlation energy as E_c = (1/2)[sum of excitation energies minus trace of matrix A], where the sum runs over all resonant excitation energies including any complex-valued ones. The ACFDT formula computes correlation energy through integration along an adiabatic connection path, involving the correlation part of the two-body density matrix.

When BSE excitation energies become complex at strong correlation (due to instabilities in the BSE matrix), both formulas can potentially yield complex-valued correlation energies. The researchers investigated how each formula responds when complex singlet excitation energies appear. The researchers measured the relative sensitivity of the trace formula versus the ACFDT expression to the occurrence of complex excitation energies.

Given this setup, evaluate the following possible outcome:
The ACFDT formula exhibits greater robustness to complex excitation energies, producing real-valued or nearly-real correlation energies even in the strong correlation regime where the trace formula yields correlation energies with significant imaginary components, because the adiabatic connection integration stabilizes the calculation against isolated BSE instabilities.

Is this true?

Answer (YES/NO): YES